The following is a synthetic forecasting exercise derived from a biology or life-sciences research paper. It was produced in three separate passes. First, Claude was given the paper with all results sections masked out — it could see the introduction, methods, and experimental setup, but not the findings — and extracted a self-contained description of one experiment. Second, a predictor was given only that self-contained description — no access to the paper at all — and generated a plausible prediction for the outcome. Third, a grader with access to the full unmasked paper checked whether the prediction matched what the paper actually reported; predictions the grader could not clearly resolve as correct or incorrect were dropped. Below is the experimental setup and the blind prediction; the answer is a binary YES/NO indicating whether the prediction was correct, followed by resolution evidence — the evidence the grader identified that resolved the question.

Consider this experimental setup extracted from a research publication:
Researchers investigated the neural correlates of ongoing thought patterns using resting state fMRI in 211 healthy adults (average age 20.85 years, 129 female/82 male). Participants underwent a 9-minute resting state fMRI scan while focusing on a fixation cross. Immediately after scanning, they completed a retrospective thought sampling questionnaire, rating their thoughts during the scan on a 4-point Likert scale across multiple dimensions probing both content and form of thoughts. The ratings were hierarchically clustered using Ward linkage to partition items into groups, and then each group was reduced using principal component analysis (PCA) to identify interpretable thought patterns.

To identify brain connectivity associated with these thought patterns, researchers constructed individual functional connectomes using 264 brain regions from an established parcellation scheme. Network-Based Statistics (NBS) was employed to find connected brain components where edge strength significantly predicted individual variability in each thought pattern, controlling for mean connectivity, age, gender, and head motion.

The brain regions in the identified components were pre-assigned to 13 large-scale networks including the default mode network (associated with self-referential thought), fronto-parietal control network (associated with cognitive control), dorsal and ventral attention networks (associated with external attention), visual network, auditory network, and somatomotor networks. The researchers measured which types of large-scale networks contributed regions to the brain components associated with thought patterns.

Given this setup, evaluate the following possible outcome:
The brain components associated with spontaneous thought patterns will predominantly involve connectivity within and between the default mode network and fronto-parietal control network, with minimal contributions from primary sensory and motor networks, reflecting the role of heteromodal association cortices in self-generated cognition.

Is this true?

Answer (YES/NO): NO